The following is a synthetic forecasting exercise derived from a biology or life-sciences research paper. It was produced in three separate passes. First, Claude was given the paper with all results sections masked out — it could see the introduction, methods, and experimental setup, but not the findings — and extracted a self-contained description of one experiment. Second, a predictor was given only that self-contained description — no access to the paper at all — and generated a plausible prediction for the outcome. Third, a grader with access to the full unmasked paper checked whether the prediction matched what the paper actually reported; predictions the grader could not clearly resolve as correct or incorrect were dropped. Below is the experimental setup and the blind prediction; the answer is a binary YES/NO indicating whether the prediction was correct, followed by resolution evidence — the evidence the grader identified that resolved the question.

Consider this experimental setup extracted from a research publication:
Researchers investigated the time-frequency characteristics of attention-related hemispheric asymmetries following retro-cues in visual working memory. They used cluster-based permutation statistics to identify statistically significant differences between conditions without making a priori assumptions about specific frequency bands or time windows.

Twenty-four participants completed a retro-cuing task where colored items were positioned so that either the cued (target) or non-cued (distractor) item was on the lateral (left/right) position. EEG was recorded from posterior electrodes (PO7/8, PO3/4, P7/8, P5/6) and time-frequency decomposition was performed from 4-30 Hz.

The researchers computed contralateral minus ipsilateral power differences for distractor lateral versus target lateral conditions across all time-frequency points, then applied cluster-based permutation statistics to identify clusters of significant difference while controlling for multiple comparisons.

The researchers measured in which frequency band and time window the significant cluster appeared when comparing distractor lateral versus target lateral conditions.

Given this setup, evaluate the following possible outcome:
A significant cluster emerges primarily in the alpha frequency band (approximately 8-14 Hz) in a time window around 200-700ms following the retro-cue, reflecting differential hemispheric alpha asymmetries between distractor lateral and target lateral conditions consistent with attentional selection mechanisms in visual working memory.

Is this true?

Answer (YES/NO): NO